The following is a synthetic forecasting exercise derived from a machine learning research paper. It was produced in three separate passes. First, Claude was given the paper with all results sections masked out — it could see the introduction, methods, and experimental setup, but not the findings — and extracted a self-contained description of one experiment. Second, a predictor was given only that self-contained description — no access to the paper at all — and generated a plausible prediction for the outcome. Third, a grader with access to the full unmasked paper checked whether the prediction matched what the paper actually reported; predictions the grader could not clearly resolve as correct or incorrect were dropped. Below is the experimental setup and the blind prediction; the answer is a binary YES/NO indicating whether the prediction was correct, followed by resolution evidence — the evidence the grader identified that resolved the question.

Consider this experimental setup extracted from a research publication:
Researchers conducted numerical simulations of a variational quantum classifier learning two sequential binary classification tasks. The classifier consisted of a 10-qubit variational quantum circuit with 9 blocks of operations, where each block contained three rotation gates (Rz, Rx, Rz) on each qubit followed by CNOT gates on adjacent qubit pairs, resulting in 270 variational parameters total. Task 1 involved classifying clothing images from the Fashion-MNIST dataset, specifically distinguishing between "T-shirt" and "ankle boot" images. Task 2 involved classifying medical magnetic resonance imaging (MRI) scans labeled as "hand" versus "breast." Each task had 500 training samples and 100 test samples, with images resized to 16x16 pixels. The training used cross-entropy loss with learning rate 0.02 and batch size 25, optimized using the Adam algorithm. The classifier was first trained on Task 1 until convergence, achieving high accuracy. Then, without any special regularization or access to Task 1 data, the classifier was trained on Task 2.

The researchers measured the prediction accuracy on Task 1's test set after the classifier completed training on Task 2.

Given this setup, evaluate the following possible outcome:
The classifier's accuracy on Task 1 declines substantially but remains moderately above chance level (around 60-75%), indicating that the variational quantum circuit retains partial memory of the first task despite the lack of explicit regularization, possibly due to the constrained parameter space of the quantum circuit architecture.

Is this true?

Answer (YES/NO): NO